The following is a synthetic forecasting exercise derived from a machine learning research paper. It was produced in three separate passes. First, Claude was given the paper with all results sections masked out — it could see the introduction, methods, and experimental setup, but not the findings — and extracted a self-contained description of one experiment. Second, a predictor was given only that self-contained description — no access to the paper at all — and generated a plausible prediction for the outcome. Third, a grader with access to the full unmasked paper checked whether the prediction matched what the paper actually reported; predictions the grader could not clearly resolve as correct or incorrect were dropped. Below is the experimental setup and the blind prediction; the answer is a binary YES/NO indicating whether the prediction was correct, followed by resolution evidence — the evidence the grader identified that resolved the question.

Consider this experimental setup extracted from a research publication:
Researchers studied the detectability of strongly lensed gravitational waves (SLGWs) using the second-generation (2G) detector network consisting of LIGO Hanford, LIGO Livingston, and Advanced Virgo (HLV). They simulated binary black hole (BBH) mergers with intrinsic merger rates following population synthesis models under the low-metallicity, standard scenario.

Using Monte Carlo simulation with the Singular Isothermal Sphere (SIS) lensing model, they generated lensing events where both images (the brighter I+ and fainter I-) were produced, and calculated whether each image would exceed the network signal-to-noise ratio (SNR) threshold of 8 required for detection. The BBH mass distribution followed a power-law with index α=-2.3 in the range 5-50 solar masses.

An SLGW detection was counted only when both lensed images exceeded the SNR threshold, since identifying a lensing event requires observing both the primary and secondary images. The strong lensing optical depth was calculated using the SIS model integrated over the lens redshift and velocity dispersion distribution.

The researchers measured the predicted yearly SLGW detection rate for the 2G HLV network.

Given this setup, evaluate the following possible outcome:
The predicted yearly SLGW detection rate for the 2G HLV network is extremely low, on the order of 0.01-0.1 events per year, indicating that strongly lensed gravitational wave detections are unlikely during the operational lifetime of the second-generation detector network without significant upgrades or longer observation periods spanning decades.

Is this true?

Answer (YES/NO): YES